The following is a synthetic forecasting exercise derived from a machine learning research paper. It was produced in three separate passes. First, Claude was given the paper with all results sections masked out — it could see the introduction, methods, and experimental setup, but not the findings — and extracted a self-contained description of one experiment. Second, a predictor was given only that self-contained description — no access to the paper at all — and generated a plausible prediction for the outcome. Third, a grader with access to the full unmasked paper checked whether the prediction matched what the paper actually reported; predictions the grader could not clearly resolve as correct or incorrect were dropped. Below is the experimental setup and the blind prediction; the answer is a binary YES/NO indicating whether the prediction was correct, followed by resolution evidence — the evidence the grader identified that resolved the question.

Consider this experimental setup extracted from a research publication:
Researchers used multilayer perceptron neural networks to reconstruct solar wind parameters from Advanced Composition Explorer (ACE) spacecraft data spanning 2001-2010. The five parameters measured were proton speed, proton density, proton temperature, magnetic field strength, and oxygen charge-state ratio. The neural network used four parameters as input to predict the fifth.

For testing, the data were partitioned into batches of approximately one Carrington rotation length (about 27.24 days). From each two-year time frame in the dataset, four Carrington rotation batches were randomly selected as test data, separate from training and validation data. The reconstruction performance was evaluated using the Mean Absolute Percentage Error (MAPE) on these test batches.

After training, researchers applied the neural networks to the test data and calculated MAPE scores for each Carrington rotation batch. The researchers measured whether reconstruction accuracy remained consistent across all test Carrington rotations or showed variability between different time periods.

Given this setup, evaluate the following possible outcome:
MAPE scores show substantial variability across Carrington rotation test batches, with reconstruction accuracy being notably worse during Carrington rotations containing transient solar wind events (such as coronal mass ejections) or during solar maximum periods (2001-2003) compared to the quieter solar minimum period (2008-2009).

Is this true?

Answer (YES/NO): NO